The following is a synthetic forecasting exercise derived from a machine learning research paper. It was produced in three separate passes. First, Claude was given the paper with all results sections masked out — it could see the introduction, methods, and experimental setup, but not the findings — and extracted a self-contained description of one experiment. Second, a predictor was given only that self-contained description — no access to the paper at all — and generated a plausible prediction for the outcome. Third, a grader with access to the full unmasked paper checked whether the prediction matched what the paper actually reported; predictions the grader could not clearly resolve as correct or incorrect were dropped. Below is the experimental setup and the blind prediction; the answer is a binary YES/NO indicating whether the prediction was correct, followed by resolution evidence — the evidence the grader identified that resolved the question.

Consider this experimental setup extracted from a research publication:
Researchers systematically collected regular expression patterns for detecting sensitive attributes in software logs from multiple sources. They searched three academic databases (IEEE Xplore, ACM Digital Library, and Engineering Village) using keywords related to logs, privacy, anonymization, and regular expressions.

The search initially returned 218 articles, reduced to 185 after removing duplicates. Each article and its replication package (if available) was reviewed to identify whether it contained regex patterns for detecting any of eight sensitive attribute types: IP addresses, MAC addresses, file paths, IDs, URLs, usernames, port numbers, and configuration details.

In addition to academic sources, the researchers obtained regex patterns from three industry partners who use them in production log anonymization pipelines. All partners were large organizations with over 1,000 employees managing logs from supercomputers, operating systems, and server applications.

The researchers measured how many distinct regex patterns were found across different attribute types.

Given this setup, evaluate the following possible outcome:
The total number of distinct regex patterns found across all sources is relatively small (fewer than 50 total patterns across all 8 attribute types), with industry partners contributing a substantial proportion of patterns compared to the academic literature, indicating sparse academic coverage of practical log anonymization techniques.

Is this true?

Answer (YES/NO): NO